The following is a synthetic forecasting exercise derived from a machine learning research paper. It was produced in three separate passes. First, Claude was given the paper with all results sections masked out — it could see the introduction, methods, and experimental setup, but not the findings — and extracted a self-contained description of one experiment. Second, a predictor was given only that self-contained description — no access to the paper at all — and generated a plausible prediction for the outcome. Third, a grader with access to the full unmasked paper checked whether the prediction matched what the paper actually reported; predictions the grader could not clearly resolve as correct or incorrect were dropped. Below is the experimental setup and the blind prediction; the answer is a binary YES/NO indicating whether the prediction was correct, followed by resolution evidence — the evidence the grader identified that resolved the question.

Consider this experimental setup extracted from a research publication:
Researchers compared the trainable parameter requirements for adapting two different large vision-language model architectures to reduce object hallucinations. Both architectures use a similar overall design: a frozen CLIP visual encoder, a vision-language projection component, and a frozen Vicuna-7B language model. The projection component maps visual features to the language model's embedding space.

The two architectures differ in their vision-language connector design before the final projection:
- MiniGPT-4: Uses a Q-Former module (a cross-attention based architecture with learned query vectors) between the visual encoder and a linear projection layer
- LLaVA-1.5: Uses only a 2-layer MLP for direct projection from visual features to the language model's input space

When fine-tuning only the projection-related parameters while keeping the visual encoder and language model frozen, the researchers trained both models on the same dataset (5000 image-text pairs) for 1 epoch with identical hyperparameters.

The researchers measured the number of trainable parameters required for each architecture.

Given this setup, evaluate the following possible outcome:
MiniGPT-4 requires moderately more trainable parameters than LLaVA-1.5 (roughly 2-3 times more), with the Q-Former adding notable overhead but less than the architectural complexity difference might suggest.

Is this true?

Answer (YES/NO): NO